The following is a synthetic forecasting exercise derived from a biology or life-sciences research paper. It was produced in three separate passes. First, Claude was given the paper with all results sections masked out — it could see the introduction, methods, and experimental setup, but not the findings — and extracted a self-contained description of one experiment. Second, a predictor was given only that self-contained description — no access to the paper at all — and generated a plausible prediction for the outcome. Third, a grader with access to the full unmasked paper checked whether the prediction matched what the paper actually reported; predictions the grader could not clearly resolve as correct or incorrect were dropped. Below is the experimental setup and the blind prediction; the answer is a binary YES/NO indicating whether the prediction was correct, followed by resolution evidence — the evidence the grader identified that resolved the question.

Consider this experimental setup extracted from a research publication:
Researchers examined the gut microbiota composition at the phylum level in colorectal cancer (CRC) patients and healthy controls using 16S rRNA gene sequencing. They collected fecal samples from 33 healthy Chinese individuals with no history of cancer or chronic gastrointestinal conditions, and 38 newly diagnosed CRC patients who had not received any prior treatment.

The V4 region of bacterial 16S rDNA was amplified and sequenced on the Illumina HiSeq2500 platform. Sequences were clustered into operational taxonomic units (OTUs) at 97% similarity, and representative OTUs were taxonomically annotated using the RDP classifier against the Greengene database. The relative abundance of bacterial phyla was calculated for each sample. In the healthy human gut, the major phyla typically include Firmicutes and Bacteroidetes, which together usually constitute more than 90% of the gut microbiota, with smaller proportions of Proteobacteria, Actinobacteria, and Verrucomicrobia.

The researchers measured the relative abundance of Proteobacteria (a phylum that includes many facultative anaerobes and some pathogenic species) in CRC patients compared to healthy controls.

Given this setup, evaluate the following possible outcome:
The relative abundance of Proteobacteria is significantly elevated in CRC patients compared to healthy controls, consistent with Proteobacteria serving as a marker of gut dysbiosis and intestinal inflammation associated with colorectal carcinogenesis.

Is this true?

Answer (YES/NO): YES